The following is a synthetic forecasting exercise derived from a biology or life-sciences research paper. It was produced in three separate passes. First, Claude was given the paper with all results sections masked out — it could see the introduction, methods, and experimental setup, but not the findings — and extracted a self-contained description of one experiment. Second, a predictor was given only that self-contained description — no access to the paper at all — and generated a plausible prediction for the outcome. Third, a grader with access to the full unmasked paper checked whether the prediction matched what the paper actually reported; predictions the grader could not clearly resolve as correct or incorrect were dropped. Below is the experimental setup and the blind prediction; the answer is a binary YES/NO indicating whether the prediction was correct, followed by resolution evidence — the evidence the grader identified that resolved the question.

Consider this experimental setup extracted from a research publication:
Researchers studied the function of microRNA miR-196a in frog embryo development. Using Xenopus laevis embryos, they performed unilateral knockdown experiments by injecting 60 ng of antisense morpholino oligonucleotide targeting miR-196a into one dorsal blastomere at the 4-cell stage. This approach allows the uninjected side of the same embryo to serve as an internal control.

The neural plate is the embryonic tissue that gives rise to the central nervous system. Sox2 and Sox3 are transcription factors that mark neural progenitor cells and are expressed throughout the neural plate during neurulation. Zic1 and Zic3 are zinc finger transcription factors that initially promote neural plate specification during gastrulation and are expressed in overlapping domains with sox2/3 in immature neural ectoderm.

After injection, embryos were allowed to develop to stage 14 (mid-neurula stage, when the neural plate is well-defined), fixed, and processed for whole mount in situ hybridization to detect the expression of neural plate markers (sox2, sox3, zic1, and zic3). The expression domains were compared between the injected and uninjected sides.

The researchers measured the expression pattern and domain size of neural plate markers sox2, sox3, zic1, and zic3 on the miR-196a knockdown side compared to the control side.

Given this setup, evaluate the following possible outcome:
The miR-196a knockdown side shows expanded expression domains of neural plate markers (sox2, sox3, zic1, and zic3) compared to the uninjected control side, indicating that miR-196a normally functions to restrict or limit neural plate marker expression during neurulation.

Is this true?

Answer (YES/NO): YES